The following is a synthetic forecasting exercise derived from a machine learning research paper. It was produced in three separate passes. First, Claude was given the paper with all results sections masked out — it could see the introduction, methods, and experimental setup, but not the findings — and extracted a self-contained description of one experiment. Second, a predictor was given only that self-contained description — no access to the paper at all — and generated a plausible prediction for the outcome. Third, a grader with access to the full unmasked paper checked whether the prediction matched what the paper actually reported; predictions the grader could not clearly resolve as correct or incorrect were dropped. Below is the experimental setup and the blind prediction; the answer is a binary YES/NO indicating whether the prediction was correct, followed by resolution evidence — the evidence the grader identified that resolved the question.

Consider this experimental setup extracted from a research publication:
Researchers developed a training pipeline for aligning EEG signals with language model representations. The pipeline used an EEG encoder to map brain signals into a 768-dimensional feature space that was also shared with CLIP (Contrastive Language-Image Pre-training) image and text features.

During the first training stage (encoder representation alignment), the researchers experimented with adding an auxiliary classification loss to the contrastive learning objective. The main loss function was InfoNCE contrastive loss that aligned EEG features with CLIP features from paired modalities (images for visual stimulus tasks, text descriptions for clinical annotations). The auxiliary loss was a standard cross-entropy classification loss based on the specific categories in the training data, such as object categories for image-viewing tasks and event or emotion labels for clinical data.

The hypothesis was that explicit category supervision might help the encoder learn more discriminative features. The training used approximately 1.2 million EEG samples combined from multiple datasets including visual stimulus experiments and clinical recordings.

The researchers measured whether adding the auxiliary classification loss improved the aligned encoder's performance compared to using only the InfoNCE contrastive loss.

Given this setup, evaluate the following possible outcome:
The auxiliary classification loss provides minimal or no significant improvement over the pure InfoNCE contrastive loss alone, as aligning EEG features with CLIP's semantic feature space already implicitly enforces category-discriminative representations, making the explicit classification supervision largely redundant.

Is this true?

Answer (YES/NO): YES